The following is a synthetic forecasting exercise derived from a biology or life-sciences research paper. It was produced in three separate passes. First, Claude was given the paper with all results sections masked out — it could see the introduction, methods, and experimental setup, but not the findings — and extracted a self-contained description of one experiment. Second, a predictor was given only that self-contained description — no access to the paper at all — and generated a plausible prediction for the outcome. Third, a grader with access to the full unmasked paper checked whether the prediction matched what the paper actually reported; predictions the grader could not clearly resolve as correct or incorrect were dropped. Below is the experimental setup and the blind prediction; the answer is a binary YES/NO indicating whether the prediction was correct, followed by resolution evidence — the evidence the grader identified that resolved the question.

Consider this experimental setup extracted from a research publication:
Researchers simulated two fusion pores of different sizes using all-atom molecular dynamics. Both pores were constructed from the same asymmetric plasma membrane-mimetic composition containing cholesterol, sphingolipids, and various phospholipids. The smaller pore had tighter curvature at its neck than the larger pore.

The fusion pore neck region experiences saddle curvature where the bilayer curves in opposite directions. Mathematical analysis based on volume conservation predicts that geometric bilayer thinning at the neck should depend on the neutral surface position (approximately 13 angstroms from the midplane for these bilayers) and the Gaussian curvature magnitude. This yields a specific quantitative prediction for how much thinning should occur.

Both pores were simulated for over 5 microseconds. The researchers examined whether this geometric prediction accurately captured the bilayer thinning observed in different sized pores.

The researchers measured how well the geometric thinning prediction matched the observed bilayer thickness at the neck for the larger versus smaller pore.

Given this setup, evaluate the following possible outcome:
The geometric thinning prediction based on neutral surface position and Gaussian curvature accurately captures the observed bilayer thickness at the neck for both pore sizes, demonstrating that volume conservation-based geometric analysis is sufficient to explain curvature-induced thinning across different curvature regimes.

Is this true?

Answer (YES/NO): NO